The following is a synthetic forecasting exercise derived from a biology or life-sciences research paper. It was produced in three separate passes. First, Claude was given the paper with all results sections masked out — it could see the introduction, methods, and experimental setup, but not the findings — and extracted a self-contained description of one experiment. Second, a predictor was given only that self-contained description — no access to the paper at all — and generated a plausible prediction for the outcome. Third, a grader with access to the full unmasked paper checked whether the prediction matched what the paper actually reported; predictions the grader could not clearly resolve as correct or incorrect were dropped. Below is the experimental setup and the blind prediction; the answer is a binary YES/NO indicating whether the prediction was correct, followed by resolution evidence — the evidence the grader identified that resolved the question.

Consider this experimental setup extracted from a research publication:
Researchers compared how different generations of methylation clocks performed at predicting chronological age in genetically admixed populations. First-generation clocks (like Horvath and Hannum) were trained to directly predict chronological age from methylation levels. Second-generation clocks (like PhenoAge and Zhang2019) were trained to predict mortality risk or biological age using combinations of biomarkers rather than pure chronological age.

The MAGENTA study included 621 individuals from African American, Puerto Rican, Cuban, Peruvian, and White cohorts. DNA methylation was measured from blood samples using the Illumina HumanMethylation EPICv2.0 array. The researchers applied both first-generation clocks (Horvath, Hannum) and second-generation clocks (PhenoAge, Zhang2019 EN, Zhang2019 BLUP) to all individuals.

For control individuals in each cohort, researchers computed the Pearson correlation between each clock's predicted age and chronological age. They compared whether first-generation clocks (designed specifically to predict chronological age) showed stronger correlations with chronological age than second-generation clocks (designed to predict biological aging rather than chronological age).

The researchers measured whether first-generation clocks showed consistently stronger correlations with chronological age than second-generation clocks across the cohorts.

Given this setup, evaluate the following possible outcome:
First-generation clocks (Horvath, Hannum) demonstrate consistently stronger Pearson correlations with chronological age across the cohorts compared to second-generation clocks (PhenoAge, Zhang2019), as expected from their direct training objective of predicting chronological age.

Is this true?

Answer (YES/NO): NO